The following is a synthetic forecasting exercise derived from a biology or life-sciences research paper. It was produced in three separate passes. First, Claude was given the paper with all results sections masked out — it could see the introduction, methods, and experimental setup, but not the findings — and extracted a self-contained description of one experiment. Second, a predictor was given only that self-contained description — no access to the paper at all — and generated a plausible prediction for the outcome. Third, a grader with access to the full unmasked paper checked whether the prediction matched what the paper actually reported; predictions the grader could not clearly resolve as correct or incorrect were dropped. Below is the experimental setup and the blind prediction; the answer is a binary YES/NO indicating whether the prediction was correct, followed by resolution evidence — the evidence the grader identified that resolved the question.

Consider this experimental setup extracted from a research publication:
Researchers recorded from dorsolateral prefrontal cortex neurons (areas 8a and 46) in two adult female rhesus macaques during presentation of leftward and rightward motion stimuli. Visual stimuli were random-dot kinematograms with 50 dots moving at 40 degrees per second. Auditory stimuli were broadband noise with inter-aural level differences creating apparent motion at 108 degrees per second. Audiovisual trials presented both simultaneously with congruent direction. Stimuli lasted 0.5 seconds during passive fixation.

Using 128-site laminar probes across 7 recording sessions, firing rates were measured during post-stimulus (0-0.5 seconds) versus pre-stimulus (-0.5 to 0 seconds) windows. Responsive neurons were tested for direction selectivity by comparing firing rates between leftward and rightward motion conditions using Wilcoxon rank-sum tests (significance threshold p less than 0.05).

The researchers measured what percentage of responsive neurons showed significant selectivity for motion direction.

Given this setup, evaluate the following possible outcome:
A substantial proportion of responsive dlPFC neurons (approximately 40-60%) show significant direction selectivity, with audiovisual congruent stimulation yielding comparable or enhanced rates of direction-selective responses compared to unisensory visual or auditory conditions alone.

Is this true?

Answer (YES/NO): NO